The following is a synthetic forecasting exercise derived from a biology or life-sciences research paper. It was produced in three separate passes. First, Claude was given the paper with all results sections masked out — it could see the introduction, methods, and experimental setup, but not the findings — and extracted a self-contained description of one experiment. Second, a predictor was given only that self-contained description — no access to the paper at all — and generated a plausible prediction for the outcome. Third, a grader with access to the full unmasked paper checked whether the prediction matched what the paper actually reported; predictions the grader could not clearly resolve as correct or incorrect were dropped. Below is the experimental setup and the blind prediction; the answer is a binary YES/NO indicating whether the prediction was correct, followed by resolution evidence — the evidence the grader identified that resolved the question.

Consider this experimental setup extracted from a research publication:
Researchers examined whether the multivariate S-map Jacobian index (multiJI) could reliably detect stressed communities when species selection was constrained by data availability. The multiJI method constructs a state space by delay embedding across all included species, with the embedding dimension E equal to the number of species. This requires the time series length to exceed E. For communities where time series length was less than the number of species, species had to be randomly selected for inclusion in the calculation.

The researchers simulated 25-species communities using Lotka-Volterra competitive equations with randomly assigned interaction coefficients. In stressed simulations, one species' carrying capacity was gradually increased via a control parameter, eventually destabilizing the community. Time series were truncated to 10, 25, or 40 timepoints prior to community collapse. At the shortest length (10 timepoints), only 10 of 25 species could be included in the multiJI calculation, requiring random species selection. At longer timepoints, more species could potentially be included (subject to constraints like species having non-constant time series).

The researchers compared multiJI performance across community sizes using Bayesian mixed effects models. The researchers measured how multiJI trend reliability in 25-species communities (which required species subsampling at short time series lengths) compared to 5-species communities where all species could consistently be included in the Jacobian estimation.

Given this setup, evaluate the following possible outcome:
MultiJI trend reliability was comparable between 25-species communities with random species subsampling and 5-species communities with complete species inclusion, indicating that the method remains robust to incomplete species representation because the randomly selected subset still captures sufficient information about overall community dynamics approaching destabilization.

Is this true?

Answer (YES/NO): NO